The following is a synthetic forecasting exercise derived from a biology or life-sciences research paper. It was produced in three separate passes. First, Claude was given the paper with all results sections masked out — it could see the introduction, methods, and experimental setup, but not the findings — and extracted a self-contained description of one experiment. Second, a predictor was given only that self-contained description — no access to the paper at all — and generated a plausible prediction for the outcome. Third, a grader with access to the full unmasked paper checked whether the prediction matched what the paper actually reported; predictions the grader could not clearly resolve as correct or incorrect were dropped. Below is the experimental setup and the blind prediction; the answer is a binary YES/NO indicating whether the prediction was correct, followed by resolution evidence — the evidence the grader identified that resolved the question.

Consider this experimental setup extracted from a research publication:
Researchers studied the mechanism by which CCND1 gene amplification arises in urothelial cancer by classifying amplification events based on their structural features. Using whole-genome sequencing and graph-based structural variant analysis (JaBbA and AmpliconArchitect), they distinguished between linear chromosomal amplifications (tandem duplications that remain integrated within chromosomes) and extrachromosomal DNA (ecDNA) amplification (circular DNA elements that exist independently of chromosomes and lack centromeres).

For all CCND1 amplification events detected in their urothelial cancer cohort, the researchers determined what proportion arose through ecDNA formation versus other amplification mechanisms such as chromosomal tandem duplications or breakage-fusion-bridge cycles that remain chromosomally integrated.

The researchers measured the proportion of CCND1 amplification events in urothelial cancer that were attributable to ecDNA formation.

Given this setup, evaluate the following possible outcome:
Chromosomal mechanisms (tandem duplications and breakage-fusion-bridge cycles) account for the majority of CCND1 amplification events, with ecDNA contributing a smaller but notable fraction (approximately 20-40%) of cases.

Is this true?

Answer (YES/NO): NO